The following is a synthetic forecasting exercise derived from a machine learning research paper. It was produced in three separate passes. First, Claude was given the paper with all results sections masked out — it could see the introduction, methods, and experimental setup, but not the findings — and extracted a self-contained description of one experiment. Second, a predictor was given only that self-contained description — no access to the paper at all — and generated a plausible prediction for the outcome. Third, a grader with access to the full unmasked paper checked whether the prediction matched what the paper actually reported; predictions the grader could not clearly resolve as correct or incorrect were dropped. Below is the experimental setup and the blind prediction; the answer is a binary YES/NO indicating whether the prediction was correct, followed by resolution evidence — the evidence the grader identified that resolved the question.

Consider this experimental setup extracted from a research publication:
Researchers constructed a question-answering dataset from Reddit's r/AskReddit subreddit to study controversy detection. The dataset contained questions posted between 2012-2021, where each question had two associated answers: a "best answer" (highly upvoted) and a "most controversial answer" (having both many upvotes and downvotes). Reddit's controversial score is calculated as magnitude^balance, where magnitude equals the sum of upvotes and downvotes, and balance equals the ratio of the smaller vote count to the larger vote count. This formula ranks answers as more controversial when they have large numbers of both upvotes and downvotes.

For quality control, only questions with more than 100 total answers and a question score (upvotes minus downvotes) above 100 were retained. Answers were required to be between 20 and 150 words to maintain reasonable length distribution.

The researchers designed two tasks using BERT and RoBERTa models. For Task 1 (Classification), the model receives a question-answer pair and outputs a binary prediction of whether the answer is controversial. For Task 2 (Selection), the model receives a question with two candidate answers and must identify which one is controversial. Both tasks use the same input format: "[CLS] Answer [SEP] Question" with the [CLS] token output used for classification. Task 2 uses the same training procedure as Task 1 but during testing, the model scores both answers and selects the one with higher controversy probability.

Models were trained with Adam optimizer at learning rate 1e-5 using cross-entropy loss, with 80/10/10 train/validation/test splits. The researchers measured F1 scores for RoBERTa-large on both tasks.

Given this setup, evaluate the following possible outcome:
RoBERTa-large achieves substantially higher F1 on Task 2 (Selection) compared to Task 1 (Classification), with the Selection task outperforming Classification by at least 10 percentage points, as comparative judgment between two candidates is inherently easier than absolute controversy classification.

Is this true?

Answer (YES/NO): YES